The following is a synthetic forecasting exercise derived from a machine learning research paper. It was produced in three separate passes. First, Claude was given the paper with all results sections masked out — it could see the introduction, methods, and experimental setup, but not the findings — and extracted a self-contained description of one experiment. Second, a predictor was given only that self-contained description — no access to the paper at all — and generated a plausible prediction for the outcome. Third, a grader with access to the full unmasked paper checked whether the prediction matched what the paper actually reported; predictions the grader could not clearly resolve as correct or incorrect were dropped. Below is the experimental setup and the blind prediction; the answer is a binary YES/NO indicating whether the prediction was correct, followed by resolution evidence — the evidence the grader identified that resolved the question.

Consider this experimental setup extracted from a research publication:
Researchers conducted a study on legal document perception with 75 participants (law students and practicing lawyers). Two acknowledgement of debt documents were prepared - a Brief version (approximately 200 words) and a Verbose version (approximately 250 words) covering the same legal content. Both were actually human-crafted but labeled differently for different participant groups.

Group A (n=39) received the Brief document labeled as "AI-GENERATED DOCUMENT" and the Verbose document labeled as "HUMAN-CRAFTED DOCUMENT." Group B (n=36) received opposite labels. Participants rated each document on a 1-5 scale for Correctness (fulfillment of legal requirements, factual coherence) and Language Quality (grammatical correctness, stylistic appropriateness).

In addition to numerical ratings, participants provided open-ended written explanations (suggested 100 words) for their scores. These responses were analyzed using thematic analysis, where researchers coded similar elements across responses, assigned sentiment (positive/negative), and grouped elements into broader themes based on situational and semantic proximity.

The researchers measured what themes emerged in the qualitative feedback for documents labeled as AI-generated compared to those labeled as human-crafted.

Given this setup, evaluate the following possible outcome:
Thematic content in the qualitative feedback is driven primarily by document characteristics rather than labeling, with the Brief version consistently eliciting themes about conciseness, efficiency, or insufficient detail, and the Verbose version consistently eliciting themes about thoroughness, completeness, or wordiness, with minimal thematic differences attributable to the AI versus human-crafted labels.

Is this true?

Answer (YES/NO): NO